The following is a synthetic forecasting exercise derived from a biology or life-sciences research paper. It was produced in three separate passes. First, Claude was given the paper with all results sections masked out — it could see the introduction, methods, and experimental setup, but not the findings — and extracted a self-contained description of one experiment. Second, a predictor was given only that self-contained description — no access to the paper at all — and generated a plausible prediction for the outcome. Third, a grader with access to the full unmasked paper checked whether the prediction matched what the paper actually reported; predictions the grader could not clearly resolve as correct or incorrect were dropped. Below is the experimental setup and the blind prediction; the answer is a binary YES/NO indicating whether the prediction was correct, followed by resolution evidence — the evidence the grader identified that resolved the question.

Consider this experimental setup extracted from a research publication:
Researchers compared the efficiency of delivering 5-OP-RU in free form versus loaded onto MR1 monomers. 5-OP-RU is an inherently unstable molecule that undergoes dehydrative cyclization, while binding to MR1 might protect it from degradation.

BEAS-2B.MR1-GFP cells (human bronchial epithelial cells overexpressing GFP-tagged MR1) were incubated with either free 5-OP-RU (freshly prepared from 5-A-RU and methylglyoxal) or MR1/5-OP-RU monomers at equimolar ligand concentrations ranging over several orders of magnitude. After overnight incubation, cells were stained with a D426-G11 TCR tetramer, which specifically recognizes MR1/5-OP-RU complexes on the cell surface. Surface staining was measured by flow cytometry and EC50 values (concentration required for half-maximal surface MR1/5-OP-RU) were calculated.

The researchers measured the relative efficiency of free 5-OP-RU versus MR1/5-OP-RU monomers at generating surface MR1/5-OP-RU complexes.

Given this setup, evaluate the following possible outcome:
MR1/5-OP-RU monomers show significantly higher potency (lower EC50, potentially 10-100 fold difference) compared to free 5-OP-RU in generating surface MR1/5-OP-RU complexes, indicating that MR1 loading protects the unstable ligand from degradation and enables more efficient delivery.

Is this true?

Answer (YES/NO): YES